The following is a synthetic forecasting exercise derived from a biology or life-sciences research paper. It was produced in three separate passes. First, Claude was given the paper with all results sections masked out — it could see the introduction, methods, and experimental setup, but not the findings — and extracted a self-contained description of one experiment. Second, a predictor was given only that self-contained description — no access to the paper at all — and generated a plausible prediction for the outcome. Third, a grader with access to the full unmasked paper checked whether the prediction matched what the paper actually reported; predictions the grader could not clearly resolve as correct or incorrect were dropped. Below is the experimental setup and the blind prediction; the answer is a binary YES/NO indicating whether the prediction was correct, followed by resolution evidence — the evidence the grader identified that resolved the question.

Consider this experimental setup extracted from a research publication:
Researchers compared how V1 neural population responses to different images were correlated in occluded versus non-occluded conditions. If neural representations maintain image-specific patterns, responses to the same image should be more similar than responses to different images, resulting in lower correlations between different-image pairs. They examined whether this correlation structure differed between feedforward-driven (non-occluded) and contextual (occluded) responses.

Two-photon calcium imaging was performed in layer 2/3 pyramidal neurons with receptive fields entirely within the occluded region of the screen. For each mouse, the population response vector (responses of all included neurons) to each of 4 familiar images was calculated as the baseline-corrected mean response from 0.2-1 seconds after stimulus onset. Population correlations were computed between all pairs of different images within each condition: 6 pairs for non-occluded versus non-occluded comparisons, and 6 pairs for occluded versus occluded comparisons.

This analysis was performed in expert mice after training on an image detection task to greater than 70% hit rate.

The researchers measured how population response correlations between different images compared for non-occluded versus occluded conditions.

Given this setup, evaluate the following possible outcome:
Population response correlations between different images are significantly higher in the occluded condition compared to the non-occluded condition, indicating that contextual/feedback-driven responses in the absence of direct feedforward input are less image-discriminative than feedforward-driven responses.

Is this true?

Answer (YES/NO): YES